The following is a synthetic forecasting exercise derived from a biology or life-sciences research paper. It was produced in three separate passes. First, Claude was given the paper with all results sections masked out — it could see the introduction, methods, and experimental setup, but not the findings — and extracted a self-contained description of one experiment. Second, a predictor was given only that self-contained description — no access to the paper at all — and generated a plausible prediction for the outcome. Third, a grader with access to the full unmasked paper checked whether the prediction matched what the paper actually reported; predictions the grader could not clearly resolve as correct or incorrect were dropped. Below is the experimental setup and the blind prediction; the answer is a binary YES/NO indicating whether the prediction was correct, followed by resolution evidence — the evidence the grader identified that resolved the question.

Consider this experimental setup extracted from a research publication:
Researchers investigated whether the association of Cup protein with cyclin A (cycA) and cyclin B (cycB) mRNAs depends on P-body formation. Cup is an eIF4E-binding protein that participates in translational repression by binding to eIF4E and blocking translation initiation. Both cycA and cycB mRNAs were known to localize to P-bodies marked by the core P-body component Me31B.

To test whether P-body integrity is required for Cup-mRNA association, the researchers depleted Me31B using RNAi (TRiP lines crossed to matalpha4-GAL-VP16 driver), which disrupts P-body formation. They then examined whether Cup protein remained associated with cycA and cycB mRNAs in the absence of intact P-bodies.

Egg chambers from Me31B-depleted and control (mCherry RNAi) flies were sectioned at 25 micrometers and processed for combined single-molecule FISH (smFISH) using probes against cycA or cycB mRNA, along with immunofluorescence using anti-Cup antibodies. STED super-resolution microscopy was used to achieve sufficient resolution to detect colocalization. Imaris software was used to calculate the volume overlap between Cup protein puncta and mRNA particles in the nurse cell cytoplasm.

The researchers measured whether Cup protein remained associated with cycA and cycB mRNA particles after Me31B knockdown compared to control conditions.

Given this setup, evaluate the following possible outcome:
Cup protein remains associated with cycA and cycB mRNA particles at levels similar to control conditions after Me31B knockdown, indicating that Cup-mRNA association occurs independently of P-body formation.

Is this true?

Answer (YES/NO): NO